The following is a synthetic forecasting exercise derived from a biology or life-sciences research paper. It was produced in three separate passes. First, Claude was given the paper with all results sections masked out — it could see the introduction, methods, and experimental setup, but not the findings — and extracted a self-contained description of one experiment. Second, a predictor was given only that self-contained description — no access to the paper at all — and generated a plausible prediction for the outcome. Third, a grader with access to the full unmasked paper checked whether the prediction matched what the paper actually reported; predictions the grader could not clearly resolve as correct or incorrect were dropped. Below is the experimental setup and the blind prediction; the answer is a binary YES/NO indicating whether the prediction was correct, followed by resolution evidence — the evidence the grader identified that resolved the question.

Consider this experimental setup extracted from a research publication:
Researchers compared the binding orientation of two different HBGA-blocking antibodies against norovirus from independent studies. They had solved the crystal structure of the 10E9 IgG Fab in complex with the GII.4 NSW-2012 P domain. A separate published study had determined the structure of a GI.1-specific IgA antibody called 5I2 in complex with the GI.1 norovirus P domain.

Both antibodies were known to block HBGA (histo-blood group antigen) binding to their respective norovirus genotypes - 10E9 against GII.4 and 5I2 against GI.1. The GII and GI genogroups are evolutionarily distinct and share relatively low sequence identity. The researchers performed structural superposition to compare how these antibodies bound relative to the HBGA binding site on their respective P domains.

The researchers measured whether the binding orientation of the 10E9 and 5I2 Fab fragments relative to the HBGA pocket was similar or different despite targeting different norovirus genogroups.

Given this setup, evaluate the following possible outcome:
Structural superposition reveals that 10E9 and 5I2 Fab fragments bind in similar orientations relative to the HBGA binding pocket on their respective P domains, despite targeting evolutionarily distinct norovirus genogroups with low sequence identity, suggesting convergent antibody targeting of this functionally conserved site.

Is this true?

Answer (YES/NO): YES